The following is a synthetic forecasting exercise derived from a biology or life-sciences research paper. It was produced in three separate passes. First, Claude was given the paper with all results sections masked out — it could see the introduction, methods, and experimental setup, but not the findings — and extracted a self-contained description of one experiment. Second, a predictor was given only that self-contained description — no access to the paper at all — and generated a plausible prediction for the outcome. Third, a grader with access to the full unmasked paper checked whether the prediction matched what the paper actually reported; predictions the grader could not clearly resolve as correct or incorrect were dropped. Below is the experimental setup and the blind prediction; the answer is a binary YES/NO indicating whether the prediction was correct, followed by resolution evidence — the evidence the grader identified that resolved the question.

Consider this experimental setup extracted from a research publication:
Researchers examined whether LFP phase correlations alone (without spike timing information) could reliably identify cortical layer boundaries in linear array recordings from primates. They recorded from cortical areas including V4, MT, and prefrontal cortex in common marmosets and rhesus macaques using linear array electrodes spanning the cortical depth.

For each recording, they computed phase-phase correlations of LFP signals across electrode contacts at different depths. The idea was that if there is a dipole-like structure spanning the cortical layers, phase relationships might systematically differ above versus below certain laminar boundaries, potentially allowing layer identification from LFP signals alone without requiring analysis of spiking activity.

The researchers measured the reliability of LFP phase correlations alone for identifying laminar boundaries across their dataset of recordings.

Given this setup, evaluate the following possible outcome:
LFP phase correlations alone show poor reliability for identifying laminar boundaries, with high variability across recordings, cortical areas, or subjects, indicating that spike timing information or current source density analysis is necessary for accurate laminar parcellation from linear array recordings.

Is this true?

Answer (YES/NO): NO